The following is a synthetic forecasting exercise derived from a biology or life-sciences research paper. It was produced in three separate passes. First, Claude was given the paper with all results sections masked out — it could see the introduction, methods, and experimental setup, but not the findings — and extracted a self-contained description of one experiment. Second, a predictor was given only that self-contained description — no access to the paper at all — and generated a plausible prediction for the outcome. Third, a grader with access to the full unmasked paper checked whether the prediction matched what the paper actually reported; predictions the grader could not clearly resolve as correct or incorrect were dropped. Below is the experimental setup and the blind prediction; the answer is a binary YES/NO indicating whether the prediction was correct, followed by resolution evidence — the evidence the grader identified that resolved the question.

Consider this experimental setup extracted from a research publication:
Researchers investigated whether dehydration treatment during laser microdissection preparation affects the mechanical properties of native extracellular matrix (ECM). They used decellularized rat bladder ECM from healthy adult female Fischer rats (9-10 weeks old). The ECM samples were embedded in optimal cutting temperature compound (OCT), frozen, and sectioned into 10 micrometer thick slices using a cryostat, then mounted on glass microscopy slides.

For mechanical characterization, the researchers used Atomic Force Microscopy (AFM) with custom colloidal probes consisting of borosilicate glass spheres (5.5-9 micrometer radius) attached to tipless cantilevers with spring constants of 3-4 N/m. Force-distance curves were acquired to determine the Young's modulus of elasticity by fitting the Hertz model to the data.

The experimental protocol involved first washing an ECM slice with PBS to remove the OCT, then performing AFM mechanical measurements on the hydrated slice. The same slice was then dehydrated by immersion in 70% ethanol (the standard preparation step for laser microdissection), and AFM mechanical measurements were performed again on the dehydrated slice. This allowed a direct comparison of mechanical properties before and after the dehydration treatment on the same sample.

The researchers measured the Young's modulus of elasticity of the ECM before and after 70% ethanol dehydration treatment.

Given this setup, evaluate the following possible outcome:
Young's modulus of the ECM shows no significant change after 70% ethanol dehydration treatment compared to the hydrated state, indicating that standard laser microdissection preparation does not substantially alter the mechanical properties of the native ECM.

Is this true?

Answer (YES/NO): YES